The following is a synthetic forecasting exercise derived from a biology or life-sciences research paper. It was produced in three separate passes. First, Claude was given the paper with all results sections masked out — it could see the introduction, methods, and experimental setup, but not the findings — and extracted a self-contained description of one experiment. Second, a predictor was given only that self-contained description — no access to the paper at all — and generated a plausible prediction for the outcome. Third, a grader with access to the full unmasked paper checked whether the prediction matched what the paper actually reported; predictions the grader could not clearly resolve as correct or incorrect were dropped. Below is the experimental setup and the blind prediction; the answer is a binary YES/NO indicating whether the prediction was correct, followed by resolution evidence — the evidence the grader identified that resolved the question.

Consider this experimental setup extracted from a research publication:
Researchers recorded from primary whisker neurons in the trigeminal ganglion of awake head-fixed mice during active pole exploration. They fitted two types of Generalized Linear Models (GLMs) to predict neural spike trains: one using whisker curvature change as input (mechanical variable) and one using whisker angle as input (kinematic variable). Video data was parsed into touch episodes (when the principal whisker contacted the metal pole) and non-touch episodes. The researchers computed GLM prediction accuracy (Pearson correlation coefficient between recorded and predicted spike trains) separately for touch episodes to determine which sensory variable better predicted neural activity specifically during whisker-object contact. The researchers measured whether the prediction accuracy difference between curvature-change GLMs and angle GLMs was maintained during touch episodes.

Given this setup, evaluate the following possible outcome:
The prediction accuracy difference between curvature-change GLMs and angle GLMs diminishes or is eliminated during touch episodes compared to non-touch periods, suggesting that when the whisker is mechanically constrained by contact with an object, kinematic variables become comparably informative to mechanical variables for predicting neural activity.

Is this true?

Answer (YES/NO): NO